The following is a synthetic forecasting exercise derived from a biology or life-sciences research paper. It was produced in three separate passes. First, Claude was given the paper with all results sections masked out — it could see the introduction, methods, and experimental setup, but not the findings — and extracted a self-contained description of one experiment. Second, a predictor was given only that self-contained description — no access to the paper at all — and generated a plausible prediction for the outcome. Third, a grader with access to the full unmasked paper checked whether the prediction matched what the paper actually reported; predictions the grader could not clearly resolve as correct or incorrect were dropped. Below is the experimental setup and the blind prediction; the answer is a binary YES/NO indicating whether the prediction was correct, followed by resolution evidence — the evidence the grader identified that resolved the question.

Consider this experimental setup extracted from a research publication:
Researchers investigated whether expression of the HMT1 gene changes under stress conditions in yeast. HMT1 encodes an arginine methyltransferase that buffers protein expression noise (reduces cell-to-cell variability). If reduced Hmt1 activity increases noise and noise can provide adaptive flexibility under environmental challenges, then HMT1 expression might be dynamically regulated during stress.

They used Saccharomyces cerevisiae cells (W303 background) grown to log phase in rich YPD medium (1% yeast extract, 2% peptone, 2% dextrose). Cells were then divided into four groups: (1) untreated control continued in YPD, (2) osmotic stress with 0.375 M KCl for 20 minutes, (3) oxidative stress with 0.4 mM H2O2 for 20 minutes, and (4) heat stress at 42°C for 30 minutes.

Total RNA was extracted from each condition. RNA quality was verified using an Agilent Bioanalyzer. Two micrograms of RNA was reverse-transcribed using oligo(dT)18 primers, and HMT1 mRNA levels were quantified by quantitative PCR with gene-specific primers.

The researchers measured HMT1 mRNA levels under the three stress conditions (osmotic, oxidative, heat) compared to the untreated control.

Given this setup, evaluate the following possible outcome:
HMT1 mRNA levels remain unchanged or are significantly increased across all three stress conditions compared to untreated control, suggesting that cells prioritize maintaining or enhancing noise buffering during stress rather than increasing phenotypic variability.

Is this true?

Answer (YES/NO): NO